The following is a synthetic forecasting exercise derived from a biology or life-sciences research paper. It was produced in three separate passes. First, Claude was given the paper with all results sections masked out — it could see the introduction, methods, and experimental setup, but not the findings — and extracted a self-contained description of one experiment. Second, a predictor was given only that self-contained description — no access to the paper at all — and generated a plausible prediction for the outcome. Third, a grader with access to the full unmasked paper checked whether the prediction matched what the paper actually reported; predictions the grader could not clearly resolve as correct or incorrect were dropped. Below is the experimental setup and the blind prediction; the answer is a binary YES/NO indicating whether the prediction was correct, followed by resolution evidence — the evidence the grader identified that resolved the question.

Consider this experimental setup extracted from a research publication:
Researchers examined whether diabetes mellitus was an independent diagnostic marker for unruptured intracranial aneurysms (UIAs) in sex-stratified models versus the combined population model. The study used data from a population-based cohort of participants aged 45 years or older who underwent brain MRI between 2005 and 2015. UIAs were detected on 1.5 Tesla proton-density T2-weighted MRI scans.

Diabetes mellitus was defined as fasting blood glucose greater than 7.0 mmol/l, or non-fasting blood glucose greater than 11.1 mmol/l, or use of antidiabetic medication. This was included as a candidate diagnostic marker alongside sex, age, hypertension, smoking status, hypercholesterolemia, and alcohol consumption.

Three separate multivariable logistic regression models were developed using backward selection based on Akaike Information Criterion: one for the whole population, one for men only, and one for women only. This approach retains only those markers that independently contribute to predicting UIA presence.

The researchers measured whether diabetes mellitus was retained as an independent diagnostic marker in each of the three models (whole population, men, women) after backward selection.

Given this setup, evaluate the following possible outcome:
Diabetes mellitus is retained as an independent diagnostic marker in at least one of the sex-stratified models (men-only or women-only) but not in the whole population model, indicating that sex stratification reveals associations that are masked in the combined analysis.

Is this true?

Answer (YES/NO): NO